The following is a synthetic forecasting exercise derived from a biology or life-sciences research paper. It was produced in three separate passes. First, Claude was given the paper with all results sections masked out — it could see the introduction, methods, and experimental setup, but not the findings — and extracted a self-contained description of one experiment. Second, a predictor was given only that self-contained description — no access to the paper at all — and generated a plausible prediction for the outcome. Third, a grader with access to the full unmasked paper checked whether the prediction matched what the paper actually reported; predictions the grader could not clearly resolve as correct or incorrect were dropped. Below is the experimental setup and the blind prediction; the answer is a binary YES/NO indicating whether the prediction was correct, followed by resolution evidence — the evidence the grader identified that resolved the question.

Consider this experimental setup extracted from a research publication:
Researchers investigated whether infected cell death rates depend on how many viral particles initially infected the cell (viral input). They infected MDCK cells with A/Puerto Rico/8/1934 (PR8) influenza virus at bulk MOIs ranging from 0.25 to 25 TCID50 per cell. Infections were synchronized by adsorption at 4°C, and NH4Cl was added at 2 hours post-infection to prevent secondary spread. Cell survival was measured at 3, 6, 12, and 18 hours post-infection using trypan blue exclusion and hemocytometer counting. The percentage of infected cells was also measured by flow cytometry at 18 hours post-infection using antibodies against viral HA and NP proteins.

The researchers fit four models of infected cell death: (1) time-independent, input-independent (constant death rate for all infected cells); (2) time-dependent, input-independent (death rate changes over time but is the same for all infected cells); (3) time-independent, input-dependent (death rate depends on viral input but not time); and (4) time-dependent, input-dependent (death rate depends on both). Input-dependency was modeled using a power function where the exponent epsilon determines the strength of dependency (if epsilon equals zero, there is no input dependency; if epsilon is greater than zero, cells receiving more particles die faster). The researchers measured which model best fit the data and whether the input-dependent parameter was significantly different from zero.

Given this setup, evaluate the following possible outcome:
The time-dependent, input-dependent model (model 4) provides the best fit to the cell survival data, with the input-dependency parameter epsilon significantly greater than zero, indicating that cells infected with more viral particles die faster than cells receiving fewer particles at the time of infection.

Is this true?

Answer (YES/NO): NO